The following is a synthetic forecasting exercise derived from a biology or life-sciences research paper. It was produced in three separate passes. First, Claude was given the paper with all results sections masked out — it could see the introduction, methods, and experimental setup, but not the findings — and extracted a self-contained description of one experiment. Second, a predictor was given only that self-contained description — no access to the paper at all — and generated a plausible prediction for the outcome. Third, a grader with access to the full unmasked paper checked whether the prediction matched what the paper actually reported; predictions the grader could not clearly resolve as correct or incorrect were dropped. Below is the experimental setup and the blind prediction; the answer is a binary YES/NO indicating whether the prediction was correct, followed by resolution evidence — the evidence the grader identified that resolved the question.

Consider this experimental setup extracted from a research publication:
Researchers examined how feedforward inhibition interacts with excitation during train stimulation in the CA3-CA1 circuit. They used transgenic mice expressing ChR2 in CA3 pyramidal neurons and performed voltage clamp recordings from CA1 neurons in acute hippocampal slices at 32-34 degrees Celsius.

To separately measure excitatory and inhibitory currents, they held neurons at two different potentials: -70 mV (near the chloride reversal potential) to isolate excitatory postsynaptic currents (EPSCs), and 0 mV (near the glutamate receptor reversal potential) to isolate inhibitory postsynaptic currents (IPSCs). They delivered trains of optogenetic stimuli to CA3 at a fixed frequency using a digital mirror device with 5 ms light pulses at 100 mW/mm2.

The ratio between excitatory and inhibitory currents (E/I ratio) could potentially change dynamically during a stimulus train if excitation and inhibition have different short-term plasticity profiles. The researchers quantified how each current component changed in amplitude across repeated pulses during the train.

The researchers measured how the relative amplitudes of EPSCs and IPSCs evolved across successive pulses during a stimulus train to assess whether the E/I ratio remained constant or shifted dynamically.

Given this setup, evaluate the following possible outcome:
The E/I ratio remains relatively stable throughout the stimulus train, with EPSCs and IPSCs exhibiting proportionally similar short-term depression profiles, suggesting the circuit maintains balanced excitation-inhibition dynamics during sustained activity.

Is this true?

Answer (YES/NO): NO